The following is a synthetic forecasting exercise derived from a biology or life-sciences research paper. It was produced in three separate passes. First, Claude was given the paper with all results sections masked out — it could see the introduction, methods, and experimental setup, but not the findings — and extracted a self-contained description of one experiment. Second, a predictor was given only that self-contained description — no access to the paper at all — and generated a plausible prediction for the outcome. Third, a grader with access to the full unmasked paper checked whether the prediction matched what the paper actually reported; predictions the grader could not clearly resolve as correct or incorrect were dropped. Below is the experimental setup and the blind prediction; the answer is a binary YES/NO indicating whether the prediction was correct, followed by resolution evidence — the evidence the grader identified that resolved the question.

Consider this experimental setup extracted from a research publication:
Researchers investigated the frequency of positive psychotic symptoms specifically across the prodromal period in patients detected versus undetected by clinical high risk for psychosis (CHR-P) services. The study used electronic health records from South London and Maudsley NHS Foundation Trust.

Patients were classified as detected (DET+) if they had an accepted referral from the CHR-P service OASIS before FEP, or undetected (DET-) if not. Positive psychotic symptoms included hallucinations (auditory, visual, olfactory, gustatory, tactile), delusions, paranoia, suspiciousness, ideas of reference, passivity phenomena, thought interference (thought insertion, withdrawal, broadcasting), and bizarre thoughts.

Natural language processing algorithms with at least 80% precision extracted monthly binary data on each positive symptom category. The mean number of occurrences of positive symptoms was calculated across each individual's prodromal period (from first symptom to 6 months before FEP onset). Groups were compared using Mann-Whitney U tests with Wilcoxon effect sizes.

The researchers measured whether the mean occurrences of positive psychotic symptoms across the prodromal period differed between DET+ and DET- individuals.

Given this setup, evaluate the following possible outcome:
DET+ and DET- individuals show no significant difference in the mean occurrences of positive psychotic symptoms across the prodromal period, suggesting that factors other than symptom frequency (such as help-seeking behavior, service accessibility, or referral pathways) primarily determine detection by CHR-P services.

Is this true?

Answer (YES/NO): YES